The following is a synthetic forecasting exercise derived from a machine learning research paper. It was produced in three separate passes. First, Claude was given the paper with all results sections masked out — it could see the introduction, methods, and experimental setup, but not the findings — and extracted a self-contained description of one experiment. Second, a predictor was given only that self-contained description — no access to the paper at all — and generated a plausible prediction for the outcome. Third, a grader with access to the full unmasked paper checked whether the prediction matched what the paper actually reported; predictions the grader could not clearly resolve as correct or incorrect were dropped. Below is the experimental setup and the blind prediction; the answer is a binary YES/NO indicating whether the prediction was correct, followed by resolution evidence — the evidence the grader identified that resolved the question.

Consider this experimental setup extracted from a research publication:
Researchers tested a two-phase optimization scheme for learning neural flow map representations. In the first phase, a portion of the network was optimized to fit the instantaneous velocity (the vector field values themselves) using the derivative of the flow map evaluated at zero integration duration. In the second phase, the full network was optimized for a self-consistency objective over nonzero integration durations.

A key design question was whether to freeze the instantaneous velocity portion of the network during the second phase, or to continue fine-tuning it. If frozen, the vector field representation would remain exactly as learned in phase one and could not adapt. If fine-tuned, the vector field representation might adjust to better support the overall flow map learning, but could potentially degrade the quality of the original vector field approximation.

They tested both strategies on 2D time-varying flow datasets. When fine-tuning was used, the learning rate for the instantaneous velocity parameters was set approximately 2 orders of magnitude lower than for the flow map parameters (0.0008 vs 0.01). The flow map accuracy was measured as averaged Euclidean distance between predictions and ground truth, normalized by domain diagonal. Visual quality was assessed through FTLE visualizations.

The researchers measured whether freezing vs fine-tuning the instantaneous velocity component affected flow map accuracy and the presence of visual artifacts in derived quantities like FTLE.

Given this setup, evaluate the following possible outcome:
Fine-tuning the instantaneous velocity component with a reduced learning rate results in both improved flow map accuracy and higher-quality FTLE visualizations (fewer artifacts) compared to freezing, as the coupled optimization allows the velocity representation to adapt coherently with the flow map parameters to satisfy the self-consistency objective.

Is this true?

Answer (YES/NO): NO